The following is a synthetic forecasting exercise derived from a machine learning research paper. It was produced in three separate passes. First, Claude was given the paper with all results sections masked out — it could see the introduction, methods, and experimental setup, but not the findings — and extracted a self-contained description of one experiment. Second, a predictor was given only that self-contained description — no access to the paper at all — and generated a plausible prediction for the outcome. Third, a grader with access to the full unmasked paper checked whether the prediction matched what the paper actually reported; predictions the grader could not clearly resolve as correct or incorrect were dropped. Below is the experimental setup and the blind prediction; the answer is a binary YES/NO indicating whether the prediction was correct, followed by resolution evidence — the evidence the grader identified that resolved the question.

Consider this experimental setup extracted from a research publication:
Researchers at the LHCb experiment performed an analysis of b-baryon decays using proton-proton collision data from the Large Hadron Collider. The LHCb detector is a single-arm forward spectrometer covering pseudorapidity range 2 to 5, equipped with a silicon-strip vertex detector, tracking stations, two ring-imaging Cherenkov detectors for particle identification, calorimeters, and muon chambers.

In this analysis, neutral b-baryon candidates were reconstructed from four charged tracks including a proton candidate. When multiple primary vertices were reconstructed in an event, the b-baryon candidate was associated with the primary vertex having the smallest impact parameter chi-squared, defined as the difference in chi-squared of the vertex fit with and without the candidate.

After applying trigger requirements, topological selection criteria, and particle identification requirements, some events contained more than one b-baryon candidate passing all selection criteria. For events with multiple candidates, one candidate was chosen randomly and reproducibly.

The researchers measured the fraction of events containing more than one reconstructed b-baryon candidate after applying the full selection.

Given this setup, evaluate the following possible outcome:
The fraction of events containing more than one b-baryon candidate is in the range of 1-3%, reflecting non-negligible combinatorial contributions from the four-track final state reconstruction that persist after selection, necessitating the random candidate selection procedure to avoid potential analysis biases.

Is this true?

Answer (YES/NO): NO